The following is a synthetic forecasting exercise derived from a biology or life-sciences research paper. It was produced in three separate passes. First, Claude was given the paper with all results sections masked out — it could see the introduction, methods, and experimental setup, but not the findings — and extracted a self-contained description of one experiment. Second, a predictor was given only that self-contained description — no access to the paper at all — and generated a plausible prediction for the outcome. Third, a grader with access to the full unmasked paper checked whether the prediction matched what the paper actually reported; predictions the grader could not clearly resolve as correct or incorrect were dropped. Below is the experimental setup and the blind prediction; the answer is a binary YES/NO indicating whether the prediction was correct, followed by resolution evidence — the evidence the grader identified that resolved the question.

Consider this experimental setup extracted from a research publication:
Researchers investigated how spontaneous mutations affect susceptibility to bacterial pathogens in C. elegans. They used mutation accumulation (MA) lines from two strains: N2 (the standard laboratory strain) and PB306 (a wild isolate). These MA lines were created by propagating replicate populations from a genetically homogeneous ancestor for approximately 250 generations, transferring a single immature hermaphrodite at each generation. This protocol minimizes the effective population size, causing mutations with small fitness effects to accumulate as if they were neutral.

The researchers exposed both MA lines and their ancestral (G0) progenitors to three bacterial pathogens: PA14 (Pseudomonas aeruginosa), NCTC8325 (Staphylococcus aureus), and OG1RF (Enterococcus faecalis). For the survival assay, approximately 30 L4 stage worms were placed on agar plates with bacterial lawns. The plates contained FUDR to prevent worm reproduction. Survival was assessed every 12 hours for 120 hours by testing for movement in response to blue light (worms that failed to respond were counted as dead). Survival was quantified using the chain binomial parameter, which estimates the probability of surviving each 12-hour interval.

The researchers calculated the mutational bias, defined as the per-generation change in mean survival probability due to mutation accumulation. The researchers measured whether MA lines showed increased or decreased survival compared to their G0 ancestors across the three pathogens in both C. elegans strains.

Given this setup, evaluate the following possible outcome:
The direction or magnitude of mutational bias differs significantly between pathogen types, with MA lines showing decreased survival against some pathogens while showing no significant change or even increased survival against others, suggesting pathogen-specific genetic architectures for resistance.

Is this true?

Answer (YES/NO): YES